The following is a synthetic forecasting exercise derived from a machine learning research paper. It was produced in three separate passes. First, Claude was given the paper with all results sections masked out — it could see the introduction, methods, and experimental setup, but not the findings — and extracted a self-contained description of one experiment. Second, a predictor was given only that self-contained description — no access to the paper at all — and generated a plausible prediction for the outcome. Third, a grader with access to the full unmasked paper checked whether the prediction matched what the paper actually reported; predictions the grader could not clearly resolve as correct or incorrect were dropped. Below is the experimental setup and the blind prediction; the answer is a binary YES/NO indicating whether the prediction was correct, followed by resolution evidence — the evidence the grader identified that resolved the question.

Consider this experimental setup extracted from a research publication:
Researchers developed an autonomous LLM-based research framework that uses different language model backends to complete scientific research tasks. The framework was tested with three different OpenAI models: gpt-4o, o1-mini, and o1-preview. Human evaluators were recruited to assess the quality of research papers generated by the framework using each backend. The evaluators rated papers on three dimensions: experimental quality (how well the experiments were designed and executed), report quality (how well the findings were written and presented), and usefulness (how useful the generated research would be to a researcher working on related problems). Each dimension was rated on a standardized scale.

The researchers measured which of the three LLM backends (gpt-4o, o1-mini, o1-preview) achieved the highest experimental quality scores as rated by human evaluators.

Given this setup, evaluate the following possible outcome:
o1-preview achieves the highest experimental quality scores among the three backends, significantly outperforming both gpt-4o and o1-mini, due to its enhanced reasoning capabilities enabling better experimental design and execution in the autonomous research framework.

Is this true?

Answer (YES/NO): NO